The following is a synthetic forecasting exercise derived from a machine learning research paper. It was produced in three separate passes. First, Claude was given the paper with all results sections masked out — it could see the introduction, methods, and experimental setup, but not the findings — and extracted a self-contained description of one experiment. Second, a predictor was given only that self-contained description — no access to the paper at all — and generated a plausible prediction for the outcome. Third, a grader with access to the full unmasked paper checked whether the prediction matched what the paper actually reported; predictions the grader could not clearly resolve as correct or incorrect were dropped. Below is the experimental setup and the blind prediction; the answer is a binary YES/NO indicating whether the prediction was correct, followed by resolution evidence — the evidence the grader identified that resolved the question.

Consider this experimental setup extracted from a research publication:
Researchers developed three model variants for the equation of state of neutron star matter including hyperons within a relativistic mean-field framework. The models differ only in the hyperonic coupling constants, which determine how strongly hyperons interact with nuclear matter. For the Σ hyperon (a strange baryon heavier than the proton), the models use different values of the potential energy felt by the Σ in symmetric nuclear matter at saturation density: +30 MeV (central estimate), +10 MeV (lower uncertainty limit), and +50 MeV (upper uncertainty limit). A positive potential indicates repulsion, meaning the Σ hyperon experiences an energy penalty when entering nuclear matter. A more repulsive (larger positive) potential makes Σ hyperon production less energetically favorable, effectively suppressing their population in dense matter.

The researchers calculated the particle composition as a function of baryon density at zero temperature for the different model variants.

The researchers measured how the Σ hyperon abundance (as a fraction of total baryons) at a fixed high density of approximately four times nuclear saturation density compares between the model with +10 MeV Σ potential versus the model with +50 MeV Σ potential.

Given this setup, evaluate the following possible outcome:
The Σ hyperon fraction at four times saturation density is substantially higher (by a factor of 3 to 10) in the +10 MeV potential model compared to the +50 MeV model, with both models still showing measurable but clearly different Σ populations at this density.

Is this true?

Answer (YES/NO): NO